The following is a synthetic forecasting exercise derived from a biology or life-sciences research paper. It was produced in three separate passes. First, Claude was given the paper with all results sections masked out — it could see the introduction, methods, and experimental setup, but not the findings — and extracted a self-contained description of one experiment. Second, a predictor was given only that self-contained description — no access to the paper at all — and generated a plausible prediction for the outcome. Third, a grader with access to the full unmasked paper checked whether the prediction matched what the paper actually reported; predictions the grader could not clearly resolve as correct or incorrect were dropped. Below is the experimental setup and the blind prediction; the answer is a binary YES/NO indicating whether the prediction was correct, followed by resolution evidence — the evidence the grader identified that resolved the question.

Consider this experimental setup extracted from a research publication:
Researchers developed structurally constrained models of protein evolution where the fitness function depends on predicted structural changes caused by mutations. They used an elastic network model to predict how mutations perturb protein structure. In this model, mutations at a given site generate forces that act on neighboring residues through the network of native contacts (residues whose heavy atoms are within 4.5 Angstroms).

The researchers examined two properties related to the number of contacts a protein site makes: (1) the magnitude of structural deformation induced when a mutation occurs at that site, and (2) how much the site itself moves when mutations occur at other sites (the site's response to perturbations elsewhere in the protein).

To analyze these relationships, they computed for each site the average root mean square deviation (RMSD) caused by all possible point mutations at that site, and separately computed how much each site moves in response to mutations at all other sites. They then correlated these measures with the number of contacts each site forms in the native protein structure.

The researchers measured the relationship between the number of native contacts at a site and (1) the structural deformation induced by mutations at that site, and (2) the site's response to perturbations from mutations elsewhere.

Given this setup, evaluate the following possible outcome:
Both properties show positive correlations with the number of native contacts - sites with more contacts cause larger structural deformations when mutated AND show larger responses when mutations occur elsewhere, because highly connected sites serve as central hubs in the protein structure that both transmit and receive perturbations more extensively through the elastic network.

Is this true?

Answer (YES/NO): NO